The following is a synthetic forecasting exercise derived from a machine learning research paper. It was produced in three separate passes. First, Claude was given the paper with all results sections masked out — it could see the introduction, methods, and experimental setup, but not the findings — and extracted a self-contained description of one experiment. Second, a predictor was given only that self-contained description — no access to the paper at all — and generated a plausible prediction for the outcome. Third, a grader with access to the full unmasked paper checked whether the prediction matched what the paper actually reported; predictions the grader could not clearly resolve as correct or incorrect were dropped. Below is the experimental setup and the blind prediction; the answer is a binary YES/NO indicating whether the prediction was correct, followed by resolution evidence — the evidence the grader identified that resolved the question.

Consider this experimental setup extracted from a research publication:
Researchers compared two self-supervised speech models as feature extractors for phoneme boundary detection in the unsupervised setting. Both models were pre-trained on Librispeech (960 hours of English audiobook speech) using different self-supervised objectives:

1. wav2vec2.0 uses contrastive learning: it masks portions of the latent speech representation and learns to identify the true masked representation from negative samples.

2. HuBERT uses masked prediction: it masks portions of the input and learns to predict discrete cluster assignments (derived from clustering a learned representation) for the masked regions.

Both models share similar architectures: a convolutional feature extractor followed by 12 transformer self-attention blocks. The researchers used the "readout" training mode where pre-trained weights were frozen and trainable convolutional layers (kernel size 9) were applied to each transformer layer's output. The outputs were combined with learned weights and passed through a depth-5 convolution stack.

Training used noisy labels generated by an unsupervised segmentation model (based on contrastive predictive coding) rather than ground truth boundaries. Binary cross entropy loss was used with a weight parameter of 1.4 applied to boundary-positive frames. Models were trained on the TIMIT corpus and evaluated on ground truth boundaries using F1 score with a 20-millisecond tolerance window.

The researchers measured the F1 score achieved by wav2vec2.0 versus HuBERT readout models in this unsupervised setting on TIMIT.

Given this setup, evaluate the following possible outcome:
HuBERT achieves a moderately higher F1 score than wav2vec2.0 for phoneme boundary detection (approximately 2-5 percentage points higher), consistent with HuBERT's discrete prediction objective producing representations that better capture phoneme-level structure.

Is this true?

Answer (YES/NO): NO